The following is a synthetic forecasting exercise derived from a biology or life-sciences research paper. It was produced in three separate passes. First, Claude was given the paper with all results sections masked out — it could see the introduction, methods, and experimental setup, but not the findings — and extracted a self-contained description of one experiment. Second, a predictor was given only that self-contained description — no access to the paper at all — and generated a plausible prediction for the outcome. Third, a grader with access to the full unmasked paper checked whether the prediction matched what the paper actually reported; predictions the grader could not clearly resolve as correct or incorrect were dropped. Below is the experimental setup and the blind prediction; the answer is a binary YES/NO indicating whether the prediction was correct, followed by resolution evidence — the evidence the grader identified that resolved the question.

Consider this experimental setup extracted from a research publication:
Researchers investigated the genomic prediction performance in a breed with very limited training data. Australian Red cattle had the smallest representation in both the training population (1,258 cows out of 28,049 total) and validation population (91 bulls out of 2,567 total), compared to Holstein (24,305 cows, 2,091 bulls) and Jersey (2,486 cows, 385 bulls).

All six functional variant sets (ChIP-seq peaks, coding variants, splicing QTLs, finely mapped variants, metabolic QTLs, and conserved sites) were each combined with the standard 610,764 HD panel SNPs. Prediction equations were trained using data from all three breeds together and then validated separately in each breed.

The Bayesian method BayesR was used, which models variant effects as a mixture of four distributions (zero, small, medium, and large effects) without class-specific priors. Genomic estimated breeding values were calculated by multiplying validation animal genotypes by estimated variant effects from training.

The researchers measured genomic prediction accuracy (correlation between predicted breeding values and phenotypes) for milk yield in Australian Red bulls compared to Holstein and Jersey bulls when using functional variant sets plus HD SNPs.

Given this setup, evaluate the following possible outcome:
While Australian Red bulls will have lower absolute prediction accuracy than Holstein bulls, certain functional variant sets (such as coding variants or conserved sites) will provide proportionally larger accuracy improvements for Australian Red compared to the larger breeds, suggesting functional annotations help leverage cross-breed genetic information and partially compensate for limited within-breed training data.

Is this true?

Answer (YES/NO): YES